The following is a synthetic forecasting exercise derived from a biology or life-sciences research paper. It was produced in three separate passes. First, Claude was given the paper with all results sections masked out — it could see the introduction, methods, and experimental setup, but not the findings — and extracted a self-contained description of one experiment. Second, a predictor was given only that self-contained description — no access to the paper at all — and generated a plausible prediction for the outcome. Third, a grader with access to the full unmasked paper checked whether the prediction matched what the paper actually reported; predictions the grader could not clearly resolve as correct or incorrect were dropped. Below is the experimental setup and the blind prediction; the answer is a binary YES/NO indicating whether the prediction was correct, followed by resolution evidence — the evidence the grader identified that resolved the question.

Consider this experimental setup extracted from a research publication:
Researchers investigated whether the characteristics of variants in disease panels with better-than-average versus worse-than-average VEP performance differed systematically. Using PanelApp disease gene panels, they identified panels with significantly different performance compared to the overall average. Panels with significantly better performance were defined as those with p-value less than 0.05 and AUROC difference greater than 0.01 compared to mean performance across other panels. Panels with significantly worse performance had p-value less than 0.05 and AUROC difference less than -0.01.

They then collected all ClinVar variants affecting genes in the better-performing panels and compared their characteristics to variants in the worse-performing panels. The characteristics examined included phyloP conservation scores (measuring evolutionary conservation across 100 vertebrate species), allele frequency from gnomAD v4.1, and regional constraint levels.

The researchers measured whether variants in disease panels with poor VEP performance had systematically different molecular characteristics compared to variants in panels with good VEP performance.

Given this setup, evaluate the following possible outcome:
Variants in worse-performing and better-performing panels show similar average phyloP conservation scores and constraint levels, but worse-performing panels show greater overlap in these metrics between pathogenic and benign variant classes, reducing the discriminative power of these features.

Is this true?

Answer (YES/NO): NO